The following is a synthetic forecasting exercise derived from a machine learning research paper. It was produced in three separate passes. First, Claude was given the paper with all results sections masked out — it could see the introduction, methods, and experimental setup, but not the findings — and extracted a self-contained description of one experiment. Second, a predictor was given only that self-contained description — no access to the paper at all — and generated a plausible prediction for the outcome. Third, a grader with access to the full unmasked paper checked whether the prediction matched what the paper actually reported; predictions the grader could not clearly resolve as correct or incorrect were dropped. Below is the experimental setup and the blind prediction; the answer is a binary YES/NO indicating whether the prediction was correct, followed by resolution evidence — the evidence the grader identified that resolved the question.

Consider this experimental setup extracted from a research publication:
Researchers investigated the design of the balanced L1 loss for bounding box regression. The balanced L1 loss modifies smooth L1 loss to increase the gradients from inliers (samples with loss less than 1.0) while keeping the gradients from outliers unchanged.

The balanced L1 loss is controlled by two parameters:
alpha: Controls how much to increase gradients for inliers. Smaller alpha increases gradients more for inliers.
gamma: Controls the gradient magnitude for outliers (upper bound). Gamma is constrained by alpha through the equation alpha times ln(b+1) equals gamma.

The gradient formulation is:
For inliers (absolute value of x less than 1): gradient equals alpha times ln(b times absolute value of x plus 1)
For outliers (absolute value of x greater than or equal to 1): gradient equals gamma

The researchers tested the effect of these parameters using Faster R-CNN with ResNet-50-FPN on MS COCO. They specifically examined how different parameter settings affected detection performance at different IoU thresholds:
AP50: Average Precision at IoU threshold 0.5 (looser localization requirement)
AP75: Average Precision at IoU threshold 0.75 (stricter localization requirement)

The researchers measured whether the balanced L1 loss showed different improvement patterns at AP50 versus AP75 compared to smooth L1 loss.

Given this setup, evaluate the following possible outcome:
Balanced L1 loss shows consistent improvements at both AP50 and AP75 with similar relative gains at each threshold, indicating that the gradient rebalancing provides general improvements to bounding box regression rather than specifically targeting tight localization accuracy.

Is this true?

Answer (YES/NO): NO